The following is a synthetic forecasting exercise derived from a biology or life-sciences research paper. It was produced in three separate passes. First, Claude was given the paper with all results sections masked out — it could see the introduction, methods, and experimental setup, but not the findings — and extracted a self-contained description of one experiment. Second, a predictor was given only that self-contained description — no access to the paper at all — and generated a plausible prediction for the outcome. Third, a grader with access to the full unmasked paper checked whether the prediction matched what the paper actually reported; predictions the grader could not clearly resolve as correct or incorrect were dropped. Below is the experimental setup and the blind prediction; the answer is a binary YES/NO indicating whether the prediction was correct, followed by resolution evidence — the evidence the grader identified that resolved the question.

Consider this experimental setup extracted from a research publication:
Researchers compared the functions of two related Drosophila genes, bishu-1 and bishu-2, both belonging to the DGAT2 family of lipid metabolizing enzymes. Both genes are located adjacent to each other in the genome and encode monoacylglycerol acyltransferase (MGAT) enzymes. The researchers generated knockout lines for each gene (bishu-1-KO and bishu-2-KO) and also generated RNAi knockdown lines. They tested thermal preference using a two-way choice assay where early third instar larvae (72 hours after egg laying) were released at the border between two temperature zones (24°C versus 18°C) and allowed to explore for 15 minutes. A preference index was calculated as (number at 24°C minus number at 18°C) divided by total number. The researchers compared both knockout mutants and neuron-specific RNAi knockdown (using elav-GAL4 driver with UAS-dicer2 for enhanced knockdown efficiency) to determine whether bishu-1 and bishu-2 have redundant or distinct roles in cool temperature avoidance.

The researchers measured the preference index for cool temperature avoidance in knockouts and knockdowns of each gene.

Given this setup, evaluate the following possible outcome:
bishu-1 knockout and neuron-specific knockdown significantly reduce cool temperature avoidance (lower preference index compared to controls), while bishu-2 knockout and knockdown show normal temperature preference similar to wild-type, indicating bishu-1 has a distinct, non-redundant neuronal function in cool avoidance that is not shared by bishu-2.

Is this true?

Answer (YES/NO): NO